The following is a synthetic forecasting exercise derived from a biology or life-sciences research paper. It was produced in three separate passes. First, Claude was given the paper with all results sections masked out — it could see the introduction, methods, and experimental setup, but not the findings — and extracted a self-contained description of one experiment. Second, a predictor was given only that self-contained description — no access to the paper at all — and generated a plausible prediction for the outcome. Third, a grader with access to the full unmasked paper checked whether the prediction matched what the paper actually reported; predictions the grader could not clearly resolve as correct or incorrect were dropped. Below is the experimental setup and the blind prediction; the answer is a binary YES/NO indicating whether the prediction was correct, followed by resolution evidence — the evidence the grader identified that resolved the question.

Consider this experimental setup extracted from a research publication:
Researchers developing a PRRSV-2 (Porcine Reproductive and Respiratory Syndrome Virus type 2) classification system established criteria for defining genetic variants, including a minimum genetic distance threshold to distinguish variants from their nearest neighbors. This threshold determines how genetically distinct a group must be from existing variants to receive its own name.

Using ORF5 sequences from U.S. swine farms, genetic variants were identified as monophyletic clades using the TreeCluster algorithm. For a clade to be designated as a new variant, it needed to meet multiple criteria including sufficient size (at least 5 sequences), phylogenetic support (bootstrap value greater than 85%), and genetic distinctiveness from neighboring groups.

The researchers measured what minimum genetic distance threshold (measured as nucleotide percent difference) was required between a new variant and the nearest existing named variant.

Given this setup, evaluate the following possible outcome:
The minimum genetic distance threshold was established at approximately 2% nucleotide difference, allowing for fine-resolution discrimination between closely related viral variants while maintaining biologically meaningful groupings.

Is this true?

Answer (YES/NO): YES